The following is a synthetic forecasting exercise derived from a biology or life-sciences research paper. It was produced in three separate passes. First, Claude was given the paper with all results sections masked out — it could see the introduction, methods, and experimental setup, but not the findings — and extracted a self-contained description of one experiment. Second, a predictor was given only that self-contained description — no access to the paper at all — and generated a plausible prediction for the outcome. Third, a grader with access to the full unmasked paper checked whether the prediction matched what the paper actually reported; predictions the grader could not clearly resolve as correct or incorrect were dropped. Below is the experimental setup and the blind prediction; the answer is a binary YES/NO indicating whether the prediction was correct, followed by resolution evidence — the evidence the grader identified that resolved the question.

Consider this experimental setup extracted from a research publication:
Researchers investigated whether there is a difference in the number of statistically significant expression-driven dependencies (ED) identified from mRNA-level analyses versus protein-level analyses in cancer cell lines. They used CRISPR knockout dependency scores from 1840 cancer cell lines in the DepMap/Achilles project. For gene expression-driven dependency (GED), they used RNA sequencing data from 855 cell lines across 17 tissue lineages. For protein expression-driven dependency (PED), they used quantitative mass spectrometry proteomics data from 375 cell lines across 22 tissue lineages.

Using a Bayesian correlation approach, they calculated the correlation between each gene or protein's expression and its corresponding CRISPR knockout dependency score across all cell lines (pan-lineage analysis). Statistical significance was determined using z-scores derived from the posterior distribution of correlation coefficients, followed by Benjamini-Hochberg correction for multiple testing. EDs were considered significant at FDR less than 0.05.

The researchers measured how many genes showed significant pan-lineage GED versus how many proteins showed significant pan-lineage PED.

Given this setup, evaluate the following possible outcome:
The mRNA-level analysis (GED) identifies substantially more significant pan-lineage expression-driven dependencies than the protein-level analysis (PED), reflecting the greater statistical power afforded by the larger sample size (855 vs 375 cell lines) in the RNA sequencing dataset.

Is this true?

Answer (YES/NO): NO